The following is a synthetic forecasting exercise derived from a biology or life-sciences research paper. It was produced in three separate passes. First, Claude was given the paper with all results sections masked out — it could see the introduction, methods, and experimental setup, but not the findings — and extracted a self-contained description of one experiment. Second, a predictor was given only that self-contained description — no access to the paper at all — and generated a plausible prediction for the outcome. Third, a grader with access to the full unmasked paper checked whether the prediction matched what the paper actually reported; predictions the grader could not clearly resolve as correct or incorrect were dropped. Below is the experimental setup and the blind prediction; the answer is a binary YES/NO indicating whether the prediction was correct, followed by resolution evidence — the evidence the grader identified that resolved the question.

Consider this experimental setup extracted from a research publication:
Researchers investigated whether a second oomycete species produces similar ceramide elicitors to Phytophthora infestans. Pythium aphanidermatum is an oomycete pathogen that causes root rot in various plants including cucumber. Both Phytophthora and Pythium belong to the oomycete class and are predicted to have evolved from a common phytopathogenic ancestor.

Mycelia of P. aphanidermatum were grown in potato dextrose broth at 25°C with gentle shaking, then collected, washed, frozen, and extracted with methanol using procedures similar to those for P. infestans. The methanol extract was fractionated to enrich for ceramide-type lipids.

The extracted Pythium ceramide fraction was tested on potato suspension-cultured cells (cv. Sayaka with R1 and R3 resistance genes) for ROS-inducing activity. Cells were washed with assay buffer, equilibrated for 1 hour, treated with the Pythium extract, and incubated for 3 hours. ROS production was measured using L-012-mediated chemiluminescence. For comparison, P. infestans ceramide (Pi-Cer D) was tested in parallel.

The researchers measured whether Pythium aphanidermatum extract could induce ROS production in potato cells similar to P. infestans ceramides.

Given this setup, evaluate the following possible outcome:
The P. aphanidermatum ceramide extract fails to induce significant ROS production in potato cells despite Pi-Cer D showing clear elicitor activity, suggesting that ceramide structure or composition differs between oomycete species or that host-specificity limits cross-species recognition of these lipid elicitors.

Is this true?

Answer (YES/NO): NO